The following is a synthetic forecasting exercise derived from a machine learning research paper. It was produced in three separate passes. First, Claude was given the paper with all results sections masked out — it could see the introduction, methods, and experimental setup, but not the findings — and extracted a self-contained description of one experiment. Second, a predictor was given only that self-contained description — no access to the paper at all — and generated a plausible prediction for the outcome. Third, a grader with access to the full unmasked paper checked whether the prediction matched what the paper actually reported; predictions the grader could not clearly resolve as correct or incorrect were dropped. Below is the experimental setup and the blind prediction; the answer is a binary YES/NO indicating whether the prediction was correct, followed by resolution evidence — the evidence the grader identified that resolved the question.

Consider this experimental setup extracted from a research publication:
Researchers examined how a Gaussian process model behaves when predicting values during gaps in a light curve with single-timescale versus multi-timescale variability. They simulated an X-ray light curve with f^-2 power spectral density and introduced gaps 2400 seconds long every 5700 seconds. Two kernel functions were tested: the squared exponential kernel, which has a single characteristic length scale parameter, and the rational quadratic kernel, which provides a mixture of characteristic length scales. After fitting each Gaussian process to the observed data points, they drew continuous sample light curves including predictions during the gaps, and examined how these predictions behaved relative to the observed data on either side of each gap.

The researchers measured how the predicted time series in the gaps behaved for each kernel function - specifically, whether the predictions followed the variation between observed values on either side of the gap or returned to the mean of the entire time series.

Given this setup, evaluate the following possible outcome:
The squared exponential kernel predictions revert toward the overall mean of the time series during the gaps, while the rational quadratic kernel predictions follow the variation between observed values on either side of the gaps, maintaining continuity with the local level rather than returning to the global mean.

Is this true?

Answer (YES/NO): YES